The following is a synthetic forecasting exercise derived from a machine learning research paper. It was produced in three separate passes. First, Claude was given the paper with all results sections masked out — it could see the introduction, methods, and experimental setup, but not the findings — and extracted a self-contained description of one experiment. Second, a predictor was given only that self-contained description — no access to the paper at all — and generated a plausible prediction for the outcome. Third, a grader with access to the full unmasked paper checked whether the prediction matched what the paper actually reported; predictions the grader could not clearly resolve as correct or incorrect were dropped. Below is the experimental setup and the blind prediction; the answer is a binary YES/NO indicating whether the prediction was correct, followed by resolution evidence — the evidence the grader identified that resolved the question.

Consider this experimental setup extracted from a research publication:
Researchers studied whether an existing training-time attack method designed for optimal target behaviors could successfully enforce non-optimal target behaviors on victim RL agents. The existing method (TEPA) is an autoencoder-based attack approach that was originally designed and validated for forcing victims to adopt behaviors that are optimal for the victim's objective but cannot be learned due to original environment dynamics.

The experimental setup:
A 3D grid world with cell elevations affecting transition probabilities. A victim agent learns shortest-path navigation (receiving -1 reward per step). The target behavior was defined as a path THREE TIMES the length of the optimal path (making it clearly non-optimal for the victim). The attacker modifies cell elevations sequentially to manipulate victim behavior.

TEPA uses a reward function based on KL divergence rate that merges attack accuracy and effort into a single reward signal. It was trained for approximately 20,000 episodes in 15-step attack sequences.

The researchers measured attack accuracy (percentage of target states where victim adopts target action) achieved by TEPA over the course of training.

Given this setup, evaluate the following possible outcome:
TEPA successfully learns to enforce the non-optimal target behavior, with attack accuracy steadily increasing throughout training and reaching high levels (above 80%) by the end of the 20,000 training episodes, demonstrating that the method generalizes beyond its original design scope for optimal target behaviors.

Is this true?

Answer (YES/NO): NO